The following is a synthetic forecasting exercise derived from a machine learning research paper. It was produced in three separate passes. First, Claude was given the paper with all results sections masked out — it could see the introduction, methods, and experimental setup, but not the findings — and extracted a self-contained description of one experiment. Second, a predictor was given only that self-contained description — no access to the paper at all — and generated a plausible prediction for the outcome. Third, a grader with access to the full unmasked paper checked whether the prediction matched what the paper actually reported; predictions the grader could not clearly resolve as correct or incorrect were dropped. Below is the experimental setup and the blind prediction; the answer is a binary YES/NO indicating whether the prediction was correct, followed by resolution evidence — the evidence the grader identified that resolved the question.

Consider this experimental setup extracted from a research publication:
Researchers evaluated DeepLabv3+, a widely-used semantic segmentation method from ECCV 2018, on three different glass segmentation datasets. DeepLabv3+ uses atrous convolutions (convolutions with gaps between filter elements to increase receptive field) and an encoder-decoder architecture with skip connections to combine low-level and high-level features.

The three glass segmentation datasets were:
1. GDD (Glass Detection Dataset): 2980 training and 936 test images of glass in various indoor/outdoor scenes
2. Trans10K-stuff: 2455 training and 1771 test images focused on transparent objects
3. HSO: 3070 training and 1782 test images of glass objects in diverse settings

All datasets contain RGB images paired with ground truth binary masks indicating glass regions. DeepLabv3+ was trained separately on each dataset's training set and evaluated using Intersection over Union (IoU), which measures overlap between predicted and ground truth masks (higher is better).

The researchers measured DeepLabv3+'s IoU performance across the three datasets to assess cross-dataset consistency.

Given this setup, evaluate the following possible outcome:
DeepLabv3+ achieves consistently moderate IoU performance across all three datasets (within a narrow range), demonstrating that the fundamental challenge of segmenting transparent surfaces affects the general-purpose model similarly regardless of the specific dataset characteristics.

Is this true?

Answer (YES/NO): NO